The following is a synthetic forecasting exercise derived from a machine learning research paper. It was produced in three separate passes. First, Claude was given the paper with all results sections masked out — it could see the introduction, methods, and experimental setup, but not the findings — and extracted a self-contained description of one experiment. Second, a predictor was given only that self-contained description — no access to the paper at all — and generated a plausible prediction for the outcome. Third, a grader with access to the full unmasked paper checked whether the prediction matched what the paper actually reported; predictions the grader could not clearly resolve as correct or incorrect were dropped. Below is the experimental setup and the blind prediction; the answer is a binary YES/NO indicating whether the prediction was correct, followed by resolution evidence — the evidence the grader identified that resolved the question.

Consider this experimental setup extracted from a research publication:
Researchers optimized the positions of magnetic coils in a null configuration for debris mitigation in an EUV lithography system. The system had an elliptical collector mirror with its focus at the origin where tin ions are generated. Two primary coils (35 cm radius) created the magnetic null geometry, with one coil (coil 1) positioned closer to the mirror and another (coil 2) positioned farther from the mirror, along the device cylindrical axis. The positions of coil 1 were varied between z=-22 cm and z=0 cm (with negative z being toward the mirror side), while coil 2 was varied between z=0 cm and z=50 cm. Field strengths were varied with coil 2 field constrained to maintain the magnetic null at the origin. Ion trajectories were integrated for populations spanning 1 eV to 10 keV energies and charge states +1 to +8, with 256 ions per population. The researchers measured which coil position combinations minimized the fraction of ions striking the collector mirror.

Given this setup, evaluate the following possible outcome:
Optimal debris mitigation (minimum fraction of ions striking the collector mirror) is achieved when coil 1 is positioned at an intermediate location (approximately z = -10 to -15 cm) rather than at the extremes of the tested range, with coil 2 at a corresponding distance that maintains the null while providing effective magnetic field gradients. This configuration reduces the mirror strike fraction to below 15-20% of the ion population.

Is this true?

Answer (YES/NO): NO